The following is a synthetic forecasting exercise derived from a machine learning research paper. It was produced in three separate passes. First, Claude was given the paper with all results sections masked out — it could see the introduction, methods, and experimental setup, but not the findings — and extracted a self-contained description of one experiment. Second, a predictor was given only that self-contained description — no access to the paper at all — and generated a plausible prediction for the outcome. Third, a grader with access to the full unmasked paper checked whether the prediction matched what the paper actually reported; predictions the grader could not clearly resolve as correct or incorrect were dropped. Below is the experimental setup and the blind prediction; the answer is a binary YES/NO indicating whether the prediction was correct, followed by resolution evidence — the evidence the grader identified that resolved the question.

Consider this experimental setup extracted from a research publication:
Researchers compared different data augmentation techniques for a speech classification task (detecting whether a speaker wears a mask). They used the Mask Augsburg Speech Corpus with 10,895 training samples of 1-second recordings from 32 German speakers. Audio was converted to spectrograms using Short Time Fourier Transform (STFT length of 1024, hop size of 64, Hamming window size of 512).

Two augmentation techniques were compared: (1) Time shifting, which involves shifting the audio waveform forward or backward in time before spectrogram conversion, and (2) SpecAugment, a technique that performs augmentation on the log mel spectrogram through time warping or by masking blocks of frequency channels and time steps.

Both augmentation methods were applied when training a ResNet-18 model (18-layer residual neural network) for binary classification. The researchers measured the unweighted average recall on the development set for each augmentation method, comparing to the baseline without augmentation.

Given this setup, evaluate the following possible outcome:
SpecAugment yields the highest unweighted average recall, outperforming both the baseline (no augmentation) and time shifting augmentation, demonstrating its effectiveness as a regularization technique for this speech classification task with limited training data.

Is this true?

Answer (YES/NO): NO